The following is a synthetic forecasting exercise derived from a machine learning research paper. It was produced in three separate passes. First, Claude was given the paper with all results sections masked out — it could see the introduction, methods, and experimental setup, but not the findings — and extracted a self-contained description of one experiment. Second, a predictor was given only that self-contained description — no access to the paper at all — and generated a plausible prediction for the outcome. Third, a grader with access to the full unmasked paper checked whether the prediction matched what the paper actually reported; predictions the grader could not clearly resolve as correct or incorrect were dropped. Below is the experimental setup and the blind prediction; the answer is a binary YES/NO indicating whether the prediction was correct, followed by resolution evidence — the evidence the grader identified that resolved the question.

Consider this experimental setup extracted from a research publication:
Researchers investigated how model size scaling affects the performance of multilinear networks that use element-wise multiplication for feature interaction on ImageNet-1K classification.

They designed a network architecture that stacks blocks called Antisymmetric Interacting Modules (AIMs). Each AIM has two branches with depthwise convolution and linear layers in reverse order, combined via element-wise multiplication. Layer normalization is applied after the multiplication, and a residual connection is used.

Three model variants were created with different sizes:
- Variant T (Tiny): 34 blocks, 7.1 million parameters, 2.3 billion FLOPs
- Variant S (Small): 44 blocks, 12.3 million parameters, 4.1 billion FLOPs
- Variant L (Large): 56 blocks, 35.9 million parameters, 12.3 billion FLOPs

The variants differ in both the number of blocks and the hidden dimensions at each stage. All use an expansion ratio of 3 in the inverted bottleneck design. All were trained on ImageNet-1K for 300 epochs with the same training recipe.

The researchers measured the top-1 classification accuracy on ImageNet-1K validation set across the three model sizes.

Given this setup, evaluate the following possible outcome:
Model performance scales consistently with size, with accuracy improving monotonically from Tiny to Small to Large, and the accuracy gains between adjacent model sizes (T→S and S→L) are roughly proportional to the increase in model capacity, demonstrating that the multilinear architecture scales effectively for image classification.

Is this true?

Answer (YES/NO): NO